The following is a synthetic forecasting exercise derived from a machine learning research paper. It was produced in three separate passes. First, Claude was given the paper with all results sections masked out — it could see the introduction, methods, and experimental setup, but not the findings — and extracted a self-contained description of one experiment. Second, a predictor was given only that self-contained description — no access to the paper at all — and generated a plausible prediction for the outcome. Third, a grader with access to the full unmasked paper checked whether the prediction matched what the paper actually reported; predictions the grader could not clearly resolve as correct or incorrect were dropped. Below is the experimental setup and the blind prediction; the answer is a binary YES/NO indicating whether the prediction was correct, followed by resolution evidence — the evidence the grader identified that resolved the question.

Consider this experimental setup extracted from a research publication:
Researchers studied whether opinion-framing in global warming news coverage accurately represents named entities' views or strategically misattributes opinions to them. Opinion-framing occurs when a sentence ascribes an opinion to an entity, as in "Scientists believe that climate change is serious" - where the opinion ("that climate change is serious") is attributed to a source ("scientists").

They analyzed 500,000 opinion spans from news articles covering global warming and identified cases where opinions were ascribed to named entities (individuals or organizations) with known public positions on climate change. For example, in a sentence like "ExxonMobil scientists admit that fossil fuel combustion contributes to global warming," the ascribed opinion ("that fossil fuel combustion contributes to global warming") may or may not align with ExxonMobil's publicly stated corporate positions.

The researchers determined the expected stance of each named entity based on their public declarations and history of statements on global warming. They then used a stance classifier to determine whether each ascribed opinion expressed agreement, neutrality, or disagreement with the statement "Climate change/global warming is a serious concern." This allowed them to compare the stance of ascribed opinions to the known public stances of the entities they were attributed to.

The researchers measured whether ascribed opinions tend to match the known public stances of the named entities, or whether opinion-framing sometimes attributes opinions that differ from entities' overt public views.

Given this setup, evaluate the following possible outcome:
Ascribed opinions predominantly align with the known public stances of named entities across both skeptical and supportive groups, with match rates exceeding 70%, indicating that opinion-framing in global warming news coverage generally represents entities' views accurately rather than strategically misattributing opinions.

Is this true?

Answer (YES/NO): NO